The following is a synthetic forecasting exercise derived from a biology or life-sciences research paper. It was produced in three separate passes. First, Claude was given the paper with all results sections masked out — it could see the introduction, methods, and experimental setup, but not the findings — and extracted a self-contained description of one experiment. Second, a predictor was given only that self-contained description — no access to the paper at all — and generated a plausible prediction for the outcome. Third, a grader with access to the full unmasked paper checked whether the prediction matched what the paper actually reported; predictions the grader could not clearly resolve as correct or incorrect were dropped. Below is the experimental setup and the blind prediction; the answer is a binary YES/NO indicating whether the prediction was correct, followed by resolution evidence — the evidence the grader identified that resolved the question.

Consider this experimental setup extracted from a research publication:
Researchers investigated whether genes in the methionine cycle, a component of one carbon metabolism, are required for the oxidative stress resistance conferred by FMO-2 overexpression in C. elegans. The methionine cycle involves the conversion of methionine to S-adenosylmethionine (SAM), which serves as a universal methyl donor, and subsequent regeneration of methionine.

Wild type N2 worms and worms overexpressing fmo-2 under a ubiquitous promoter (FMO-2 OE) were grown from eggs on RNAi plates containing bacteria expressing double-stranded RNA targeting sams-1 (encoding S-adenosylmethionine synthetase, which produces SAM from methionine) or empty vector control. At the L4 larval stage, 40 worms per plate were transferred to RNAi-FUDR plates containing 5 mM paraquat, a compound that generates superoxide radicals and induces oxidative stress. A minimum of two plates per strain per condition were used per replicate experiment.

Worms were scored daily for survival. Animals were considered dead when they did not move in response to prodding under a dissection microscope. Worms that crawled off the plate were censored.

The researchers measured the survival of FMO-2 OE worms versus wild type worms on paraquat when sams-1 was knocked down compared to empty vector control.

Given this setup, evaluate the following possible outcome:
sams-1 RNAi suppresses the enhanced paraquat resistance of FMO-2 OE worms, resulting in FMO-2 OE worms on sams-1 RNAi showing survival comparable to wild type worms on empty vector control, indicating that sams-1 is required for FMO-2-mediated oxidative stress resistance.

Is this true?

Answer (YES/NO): YES